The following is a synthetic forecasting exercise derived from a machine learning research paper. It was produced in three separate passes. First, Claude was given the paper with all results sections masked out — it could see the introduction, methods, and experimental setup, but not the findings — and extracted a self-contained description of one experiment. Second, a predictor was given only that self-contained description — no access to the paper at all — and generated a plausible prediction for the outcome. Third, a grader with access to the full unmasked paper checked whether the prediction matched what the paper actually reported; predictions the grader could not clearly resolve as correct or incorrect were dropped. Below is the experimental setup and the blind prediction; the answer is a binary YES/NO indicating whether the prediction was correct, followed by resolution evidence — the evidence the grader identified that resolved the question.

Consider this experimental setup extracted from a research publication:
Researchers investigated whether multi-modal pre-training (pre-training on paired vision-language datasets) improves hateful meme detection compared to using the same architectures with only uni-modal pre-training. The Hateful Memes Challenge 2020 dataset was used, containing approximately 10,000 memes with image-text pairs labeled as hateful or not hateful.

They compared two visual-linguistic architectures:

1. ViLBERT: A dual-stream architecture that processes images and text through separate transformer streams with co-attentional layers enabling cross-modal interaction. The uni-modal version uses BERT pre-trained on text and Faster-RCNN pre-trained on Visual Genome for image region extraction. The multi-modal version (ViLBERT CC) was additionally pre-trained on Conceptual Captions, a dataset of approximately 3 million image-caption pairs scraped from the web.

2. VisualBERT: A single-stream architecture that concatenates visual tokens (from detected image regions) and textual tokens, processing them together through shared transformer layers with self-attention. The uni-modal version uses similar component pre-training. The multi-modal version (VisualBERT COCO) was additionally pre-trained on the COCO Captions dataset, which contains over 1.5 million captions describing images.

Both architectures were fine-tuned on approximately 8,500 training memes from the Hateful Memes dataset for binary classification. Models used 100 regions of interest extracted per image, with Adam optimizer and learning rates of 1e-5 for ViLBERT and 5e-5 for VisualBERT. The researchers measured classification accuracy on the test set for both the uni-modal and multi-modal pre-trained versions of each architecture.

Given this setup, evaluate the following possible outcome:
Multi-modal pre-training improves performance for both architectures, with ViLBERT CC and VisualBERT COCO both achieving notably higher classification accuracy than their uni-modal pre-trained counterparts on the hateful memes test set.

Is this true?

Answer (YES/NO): NO